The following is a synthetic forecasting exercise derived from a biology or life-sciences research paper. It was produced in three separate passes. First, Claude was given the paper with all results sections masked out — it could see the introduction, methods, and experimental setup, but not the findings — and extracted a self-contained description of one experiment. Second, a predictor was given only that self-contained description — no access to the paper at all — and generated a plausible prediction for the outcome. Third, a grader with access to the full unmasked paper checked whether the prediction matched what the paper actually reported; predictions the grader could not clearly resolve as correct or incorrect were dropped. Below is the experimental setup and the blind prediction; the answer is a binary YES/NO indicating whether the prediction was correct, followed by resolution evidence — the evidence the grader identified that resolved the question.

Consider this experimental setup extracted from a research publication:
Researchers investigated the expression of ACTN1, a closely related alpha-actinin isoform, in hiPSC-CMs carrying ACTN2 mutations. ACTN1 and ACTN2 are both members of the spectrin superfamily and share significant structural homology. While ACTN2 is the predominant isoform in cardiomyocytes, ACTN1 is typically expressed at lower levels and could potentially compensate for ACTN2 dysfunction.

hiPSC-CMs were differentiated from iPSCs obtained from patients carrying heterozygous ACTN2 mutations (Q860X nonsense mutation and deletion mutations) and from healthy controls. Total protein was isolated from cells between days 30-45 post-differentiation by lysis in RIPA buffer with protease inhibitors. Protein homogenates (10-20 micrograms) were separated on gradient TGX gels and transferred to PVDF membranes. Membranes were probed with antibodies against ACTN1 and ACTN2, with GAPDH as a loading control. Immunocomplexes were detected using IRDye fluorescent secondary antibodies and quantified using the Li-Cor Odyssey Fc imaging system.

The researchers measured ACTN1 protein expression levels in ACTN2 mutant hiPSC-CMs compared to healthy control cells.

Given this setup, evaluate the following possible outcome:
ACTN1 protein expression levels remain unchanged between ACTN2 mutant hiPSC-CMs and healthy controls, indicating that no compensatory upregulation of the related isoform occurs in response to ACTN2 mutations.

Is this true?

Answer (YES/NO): NO